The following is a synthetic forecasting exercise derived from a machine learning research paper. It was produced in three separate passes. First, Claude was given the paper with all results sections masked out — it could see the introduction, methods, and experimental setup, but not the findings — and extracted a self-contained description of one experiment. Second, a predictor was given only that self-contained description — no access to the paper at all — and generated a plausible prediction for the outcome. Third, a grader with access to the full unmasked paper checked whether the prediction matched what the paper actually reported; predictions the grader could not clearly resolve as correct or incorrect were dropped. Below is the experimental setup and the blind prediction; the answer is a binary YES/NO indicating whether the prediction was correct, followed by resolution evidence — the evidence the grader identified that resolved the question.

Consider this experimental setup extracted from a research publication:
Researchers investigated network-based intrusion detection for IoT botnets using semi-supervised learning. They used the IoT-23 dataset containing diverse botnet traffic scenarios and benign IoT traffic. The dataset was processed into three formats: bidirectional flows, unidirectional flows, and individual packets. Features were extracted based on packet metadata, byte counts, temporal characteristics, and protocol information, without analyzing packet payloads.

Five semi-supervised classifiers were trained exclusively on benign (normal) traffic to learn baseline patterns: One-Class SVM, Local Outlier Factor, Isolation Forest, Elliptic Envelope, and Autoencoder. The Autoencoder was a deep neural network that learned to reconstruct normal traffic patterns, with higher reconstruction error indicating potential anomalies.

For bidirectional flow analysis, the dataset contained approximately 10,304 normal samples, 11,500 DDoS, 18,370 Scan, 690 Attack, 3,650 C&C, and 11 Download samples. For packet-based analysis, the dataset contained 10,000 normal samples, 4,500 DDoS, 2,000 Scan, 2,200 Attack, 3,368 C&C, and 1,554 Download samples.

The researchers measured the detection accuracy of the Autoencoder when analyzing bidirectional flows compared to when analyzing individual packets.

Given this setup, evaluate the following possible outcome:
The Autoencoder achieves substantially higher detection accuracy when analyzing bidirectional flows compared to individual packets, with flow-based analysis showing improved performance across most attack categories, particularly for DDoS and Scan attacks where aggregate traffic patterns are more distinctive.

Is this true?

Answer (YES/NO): NO